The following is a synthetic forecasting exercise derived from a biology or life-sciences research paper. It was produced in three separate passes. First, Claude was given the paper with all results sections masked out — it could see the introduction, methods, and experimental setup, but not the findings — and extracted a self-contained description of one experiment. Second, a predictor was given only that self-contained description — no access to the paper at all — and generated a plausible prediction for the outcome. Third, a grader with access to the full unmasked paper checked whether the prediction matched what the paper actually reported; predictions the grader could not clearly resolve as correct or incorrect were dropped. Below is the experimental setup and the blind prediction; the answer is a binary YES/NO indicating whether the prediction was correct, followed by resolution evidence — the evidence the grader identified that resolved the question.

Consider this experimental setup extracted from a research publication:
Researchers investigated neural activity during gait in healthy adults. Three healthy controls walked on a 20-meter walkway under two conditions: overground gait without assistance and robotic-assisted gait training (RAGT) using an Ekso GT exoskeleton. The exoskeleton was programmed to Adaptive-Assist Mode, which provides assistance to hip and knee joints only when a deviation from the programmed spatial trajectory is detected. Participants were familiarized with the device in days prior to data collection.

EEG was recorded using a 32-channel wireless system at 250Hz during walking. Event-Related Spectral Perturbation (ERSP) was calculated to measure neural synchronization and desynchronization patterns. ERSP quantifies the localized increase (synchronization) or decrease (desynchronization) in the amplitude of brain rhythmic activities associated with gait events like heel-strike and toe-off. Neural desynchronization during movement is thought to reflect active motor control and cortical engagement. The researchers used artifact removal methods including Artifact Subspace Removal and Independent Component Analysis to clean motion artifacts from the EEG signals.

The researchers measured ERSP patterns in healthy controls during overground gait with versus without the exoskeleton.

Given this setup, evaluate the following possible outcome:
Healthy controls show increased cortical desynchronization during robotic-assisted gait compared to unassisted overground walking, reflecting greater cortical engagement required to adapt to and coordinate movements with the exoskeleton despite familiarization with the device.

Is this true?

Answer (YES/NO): NO